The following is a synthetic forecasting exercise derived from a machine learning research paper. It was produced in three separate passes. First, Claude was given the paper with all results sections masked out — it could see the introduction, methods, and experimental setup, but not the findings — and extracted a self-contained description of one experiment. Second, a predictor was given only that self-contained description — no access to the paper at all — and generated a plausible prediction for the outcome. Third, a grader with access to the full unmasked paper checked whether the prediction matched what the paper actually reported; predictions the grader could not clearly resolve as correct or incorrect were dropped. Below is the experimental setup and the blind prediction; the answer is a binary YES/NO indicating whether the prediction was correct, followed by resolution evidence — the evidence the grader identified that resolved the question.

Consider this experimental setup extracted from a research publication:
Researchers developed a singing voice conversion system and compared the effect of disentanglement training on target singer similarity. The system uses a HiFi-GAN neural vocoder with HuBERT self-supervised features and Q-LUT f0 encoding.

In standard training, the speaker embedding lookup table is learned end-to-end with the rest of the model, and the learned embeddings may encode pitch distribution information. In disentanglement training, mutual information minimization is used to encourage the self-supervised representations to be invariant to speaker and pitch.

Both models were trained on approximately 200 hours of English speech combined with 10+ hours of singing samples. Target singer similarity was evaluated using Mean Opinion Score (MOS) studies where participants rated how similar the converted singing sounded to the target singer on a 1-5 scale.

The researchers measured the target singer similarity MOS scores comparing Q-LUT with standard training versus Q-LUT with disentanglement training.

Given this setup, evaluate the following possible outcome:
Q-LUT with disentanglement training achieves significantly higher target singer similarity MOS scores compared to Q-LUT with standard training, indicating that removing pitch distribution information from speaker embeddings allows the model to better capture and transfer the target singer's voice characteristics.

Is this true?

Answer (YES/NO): NO